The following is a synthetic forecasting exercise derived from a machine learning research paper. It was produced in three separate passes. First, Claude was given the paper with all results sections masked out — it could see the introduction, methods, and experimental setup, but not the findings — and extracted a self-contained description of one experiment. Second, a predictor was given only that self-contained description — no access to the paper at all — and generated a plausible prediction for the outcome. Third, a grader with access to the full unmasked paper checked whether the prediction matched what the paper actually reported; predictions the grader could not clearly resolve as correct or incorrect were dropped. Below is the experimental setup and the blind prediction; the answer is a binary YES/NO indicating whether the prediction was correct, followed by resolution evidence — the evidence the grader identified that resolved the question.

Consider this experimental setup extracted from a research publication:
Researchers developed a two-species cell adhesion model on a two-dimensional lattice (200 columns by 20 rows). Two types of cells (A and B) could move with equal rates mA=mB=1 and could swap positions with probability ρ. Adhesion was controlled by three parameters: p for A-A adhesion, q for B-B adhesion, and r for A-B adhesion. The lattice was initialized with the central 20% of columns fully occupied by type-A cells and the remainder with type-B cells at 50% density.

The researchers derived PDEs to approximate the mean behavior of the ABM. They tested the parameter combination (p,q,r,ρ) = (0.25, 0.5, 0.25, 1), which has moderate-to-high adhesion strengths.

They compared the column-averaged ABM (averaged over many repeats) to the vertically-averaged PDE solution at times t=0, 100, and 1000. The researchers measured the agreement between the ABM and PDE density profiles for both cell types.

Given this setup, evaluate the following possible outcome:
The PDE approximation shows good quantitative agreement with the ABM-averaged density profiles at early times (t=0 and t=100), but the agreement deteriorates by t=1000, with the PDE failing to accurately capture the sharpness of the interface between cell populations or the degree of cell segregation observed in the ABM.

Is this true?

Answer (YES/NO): NO